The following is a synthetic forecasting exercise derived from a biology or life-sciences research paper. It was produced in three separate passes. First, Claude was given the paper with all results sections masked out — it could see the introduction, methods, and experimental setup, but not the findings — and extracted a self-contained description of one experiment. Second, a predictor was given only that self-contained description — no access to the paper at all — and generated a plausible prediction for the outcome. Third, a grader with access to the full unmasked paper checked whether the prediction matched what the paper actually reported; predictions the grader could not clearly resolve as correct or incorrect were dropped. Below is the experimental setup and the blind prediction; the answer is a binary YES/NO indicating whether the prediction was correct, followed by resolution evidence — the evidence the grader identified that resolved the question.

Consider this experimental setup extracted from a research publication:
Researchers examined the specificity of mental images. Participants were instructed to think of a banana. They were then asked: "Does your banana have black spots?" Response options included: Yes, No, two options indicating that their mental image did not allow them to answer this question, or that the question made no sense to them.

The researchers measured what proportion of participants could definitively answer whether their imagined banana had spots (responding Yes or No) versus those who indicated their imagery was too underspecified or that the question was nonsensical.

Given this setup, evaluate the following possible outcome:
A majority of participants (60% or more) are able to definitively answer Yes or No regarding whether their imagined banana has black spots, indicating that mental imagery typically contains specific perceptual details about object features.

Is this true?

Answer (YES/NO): YES